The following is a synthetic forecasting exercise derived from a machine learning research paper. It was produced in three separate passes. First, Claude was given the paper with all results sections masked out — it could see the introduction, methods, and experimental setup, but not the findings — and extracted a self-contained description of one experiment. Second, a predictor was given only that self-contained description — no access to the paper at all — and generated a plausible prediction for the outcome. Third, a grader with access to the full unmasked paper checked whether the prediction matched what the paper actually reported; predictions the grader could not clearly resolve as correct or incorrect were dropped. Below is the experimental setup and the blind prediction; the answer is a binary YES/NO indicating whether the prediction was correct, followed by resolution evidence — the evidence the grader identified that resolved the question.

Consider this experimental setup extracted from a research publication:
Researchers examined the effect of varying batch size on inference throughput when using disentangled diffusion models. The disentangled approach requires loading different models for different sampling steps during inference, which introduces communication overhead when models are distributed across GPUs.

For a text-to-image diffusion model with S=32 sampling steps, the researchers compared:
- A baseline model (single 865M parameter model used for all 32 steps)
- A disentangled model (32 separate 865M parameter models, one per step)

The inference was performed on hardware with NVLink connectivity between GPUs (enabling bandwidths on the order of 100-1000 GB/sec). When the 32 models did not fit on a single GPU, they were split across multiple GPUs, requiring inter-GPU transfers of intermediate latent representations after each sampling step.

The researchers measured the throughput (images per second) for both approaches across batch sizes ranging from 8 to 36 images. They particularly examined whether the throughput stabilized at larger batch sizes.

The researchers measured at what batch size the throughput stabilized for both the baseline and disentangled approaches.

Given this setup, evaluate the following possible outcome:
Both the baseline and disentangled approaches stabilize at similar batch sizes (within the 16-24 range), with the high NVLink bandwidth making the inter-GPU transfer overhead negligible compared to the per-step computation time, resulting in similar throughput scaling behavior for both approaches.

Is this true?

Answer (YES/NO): YES